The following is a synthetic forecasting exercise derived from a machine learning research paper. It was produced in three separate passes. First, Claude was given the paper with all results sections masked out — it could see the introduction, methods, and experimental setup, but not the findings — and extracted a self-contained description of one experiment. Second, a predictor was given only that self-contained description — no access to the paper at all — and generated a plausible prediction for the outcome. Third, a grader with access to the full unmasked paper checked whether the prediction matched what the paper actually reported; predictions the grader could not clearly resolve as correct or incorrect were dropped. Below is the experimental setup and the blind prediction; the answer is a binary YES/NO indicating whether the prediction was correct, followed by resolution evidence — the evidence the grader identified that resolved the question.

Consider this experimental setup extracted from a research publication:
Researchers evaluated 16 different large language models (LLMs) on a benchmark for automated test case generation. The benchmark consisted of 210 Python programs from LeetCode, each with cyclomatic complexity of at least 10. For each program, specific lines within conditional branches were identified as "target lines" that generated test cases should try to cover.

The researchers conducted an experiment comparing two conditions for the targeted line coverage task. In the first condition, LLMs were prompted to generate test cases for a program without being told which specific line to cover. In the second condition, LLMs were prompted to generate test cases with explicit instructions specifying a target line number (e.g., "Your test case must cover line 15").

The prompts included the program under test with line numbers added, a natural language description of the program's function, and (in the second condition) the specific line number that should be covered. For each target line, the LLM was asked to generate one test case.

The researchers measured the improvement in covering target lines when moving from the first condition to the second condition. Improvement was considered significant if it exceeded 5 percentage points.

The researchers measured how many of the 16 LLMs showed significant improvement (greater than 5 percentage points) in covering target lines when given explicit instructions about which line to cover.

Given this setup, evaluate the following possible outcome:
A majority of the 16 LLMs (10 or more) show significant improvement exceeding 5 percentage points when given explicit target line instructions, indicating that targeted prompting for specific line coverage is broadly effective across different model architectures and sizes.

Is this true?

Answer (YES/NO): NO